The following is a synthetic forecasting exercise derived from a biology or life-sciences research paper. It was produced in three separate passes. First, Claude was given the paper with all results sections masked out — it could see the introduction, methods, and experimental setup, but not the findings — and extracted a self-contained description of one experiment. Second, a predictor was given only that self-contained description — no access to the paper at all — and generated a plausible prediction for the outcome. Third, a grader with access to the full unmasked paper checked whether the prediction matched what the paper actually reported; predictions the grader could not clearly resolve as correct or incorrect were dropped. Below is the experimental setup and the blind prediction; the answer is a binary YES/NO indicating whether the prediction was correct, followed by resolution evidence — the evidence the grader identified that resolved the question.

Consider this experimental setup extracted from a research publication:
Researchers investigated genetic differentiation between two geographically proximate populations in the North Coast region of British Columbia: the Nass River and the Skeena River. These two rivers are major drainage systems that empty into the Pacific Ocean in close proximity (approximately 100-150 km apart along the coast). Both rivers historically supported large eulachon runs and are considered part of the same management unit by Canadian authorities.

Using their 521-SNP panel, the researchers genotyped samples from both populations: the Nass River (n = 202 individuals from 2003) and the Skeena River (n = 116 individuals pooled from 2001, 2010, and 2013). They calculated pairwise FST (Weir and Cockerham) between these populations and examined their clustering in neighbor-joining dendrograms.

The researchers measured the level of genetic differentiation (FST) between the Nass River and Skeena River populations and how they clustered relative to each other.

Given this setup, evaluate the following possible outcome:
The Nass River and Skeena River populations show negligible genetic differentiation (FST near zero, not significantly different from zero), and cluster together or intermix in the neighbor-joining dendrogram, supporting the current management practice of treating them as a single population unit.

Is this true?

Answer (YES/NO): YES